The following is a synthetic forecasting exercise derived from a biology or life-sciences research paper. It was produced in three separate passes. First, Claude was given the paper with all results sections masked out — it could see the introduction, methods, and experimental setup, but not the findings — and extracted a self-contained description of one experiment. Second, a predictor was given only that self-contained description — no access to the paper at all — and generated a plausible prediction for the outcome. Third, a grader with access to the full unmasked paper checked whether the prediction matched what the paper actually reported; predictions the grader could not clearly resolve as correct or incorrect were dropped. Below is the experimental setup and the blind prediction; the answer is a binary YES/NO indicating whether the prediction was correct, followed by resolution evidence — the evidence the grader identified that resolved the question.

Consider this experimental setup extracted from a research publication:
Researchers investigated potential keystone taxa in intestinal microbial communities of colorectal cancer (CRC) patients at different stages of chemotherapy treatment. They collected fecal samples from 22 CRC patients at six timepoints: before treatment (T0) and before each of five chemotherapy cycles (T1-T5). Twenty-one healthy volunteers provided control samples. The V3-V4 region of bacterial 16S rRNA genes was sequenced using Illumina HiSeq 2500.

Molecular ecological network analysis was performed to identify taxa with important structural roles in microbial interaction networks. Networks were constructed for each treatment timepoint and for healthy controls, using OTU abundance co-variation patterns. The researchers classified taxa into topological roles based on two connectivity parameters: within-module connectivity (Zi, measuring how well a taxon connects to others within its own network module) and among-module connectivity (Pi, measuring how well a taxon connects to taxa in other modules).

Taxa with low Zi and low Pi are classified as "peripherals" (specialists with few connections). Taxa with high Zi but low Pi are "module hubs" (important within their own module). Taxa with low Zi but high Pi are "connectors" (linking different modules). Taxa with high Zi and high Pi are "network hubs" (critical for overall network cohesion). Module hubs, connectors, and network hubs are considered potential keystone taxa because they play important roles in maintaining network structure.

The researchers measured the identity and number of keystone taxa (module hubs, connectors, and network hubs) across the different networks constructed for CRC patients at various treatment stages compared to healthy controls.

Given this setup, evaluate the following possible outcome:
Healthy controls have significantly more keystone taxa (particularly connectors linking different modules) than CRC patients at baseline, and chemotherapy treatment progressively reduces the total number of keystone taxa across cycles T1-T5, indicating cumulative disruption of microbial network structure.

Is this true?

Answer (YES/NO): NO